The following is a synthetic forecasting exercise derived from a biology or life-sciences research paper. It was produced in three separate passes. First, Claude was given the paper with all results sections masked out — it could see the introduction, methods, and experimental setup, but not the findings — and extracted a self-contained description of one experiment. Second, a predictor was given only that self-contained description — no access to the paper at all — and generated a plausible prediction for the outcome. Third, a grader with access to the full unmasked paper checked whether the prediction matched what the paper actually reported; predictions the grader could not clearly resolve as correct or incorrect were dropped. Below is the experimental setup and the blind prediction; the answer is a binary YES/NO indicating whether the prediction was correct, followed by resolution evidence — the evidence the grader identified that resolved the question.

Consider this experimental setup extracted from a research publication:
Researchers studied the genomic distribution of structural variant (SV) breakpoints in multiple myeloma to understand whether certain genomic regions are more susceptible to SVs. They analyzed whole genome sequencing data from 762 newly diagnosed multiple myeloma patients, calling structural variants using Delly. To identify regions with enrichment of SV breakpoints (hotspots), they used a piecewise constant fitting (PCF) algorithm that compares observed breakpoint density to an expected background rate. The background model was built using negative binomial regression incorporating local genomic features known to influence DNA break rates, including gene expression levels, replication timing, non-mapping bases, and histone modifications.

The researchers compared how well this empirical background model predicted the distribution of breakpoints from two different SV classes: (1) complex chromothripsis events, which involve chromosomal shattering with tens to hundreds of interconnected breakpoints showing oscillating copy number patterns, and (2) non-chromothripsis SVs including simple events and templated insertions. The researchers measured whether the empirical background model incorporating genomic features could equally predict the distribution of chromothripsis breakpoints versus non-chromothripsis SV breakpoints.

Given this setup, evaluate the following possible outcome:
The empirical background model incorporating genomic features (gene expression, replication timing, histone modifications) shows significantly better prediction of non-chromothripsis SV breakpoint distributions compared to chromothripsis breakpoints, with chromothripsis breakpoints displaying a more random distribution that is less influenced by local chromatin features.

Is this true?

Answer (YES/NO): YES